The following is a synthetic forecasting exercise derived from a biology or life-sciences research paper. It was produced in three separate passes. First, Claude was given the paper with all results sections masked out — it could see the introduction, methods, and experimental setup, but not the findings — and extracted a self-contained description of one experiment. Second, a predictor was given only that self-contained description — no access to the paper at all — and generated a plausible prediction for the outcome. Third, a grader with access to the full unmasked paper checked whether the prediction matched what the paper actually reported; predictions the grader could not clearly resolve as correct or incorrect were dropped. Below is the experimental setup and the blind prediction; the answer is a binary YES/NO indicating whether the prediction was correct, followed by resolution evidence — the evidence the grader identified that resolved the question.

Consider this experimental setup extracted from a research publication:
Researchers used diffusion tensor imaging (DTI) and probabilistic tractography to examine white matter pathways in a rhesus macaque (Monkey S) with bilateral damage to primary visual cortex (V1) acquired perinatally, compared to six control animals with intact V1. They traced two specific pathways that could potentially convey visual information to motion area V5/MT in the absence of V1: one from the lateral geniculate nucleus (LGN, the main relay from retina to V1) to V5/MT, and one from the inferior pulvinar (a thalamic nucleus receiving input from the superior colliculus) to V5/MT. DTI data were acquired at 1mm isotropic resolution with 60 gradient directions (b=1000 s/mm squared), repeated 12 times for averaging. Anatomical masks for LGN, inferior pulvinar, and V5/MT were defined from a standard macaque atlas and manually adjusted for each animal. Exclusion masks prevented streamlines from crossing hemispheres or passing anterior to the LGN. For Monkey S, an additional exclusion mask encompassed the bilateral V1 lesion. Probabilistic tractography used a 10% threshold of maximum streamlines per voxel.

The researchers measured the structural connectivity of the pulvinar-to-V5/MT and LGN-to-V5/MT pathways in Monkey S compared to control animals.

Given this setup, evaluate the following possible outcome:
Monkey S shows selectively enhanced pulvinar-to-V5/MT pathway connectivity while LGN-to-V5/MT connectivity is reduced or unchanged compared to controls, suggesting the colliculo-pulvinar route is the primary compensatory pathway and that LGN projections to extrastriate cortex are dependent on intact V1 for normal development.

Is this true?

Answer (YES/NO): NO